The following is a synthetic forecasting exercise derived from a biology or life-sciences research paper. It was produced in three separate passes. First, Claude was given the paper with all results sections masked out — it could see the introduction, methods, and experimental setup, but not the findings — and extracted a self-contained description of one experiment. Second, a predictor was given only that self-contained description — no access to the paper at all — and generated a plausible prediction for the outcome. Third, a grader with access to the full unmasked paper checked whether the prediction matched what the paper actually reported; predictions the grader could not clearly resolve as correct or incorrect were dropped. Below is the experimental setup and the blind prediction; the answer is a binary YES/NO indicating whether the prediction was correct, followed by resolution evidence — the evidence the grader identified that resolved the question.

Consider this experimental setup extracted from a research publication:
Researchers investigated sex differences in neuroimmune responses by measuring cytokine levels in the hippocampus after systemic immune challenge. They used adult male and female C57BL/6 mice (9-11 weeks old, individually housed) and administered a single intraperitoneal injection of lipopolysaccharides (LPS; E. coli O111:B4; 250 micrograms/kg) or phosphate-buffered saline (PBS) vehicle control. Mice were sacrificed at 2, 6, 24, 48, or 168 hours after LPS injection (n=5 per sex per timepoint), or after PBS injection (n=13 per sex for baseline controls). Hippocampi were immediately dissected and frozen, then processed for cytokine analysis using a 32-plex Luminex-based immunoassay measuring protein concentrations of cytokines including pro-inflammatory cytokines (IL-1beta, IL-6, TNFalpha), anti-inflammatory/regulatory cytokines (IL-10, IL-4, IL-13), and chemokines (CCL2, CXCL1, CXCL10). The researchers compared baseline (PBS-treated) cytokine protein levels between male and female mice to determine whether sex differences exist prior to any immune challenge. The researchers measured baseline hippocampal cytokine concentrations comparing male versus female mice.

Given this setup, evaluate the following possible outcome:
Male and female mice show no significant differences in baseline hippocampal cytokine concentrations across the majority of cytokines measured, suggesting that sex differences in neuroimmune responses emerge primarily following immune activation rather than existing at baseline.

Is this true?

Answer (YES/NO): YES